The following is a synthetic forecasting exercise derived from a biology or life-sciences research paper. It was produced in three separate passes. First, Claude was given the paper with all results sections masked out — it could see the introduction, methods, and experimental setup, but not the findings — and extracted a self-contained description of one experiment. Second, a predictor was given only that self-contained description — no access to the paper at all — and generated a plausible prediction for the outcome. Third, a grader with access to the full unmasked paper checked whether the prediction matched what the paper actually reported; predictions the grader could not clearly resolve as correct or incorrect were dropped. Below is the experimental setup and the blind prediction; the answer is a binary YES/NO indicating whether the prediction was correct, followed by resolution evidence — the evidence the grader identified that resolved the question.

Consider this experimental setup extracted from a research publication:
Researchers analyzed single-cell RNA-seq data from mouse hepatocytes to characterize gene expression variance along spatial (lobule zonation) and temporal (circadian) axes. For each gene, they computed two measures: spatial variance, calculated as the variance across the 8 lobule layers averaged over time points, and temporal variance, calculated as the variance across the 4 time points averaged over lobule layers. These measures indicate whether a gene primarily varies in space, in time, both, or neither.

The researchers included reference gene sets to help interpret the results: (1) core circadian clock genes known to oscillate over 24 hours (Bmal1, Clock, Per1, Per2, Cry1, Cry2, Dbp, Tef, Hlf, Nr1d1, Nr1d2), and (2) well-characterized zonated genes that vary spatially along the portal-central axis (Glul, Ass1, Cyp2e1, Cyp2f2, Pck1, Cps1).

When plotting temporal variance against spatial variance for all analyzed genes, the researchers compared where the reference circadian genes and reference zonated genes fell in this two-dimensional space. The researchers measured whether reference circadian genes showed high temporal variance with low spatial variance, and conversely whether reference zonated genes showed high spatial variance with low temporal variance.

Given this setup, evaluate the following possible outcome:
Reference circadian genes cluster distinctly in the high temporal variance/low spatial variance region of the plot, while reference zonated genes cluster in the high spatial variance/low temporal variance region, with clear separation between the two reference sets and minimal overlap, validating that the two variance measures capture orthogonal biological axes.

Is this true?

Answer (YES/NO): YES